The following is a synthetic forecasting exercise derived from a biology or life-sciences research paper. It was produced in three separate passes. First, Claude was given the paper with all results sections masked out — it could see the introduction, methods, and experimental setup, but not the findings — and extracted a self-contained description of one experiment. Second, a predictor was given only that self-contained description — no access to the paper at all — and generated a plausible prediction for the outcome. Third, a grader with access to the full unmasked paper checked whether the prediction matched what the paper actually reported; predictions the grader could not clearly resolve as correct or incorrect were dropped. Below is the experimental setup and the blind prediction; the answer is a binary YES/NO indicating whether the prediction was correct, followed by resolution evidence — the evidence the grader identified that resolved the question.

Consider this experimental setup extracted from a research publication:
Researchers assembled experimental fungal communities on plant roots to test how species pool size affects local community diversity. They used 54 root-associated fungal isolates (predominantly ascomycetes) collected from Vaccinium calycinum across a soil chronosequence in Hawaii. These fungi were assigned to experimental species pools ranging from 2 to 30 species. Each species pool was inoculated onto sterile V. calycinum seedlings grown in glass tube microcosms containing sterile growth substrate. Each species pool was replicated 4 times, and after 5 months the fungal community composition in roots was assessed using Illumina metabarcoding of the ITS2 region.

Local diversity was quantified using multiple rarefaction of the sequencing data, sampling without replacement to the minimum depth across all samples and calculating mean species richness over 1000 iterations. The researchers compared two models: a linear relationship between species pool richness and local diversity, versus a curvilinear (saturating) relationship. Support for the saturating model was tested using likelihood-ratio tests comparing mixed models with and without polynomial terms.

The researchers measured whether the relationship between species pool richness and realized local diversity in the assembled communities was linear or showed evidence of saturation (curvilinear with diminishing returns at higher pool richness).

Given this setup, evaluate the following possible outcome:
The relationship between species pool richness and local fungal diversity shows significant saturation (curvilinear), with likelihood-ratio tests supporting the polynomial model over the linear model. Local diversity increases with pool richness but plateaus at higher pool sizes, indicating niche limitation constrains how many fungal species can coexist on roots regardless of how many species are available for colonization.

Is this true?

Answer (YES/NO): YES